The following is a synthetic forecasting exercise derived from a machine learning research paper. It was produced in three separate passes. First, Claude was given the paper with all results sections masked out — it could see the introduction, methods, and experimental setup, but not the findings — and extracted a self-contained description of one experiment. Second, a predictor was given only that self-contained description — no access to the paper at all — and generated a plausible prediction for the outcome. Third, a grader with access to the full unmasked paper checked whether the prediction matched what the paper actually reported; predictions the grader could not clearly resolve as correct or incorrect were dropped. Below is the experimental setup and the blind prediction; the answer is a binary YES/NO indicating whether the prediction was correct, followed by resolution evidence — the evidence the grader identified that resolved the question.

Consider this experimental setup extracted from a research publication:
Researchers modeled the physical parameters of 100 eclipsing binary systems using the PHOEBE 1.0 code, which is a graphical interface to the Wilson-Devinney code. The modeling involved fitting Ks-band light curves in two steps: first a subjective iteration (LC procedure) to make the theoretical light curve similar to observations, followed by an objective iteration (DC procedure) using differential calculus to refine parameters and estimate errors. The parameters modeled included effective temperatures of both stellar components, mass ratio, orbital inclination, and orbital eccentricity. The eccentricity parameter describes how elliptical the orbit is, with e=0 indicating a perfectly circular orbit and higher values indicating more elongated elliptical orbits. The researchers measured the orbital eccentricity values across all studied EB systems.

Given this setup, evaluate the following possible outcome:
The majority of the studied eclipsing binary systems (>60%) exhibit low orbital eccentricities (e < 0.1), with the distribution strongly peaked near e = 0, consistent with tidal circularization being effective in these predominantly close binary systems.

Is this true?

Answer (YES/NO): YES